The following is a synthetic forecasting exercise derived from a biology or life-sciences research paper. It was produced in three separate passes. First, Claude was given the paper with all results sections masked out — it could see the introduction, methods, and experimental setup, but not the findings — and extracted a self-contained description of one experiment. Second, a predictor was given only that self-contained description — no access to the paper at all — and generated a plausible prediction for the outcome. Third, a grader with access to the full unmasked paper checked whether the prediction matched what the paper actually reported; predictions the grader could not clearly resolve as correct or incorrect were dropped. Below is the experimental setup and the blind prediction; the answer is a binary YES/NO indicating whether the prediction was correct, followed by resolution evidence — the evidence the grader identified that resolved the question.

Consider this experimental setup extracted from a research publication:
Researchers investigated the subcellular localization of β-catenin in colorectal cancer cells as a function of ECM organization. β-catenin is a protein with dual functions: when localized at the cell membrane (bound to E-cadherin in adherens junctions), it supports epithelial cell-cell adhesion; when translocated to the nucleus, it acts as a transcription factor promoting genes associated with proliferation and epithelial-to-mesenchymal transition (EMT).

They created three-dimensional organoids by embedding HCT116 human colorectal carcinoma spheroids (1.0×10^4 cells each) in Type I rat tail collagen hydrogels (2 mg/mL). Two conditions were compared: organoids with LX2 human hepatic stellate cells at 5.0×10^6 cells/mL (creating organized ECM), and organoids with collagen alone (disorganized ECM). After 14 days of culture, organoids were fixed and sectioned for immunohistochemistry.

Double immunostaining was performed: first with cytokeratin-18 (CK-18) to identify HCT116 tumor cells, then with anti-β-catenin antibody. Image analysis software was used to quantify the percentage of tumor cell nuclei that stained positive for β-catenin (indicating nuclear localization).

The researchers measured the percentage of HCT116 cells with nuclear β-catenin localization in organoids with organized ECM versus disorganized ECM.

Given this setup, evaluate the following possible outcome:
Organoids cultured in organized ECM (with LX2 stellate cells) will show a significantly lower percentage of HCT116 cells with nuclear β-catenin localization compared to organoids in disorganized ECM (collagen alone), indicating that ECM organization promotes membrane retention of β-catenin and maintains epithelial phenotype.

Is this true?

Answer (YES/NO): NO